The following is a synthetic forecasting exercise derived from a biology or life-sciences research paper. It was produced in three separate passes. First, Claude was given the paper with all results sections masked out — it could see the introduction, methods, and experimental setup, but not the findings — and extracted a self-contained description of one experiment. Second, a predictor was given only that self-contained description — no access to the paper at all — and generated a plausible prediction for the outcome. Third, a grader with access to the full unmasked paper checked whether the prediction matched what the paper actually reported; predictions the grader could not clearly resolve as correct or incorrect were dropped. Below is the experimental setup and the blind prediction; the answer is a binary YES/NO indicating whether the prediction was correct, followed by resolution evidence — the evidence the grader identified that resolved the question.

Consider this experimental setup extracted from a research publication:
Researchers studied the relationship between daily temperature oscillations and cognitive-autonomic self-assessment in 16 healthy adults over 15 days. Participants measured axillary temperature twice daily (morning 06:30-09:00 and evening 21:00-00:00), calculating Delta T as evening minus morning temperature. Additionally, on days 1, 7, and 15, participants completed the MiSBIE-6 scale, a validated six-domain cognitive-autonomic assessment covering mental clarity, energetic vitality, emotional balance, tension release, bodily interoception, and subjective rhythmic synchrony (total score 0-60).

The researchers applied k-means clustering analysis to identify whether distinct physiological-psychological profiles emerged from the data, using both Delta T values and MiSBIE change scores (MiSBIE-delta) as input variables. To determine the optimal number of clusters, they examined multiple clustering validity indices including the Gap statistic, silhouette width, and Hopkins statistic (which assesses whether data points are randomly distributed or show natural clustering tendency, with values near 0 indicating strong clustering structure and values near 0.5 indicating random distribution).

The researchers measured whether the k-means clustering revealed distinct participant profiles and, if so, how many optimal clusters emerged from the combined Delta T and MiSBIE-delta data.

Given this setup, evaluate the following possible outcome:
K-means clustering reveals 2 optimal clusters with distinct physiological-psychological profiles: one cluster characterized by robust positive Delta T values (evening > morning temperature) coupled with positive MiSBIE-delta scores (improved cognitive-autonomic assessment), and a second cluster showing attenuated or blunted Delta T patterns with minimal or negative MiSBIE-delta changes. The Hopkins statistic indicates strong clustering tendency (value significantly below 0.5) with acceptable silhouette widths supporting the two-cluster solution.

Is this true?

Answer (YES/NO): NO